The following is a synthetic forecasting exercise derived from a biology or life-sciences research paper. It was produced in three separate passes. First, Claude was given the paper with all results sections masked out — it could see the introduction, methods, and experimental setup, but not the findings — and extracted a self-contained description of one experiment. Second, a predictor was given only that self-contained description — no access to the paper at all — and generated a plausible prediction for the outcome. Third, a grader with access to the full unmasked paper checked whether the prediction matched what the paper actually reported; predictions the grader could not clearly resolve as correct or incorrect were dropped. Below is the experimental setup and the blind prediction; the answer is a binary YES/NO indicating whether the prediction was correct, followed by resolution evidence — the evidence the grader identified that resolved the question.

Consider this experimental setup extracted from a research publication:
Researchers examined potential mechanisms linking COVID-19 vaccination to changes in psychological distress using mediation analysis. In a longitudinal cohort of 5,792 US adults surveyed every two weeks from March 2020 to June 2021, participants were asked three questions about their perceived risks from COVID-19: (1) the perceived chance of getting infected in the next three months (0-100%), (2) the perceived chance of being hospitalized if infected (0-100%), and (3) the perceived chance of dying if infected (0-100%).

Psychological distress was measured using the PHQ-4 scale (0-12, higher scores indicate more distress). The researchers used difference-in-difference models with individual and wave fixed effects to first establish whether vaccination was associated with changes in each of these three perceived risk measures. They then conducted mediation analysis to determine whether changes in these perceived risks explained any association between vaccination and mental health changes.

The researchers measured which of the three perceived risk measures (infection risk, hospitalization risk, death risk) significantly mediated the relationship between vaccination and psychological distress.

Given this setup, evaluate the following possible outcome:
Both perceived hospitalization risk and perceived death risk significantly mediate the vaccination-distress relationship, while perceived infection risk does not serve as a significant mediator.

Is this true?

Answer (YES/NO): NO